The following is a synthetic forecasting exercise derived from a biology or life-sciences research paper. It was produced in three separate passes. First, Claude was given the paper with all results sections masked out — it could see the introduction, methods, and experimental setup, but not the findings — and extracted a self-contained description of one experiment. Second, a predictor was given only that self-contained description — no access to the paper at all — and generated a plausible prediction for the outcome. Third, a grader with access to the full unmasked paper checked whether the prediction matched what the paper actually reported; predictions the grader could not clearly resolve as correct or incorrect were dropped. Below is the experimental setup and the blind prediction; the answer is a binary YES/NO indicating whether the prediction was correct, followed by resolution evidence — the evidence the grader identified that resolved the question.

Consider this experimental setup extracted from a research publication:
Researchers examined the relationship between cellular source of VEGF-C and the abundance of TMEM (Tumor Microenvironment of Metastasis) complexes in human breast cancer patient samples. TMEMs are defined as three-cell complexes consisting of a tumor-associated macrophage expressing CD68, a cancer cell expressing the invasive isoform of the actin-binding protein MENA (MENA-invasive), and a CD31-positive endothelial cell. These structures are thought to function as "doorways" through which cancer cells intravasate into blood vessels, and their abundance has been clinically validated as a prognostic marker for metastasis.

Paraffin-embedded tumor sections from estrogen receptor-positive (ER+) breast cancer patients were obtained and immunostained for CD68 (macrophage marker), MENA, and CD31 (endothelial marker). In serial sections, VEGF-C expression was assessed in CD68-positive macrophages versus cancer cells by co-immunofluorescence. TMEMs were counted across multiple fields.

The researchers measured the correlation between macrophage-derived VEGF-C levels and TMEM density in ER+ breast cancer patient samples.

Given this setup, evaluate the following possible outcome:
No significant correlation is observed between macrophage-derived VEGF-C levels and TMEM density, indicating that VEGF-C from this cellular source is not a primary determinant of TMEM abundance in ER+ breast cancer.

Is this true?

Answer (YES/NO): NO